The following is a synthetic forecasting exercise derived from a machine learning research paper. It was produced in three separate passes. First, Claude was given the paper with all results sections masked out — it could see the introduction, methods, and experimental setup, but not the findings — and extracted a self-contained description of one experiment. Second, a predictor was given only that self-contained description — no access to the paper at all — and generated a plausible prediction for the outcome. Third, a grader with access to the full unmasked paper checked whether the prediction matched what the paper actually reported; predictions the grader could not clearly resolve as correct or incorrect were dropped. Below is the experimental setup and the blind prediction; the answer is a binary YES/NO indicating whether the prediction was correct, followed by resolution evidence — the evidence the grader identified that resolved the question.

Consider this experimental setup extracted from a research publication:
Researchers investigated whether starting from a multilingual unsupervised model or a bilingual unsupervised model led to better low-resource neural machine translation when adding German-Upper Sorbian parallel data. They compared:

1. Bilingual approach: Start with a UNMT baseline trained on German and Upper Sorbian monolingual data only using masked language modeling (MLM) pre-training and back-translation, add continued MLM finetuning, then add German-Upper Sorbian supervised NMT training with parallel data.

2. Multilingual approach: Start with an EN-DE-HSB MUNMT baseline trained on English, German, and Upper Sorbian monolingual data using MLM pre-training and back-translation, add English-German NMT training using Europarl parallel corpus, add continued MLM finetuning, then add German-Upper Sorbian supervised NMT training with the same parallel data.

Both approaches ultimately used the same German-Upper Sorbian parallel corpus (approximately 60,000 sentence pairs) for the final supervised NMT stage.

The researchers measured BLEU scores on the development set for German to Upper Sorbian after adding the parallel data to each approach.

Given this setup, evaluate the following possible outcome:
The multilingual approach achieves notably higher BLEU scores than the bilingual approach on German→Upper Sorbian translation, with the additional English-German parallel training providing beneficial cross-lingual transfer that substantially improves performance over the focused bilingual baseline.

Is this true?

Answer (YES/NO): NO